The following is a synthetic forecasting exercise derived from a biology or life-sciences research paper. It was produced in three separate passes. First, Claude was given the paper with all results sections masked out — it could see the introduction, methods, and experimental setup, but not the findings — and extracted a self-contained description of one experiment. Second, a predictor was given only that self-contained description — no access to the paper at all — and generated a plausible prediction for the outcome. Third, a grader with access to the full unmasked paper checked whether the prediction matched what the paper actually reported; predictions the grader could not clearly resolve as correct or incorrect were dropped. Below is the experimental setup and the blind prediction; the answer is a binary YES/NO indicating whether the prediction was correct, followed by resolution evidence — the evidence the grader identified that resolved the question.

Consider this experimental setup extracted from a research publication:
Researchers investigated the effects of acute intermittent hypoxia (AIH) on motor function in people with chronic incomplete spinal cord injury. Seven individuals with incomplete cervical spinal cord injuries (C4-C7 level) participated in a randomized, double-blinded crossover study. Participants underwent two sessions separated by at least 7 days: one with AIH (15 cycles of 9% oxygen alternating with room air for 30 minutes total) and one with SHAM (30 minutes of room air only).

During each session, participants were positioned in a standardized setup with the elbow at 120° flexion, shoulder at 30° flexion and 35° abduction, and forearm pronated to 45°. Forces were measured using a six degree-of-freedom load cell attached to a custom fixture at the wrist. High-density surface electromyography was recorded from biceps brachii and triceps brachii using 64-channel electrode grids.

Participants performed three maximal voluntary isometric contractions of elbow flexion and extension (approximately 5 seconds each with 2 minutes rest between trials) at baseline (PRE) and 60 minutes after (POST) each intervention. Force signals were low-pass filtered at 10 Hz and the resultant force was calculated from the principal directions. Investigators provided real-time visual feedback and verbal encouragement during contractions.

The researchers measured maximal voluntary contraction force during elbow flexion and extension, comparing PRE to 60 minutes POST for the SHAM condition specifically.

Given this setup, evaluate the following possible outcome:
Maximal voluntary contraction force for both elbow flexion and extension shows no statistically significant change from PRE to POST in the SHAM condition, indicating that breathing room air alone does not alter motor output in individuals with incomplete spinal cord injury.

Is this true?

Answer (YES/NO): YES